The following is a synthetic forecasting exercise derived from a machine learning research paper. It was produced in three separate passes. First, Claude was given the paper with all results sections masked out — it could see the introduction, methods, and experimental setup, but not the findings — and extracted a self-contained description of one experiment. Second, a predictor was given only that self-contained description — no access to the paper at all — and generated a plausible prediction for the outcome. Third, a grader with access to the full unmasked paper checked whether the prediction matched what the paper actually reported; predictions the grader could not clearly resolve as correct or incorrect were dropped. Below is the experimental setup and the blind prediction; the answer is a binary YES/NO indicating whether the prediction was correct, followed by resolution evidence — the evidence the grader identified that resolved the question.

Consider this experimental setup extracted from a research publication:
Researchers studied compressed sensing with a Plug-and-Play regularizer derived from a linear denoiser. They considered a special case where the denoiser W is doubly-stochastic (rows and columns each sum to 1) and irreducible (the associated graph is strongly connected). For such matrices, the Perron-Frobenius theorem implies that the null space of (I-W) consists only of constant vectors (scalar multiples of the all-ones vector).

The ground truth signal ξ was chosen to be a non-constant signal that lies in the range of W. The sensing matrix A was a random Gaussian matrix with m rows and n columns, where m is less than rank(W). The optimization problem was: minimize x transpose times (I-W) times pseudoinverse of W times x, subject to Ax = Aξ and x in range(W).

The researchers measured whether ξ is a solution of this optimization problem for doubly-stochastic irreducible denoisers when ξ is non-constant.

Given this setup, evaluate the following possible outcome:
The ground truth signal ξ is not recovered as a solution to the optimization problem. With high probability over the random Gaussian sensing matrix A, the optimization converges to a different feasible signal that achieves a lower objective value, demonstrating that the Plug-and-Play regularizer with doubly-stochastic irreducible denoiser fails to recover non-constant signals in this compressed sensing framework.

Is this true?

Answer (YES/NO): YES